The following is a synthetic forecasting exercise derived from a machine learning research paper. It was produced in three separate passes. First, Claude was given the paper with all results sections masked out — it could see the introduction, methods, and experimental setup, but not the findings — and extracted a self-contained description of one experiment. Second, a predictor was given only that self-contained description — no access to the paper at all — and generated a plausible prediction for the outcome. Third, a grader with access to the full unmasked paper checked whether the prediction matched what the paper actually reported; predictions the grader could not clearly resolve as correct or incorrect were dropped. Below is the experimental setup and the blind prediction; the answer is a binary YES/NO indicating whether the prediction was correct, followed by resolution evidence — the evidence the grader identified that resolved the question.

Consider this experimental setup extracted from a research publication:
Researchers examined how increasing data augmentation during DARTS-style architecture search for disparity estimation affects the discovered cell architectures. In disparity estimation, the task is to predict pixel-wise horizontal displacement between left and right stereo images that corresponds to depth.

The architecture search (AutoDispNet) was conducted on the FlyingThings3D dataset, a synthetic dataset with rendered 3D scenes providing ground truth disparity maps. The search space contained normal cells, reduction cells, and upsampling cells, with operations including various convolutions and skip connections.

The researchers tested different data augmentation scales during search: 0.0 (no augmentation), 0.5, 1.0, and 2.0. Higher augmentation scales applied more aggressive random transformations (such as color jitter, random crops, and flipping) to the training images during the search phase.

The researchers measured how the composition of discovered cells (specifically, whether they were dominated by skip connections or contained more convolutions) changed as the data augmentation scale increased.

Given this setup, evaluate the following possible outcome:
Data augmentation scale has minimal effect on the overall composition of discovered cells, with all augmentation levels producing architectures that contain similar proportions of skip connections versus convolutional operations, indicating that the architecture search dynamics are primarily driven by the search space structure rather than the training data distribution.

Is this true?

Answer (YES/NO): NO